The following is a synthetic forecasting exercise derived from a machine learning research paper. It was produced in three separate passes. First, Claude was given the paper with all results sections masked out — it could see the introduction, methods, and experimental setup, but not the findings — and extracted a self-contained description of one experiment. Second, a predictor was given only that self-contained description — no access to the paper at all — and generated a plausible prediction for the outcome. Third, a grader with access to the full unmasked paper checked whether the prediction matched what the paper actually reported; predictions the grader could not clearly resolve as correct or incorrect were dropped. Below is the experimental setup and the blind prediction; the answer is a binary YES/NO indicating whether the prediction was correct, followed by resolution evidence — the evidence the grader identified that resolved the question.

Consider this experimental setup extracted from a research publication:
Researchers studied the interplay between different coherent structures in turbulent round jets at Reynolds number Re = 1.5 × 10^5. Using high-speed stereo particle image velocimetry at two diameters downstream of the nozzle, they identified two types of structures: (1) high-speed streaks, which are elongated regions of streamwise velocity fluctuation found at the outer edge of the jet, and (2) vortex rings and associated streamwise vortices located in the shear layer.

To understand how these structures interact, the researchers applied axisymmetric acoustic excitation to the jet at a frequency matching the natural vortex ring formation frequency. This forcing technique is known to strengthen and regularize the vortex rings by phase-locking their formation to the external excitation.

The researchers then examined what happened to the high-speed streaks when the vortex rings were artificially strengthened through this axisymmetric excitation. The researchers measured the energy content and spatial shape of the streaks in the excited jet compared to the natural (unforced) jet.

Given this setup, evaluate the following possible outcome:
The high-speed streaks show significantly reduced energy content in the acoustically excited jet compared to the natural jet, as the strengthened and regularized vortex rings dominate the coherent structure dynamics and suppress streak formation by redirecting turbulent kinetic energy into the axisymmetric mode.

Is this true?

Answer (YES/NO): NO